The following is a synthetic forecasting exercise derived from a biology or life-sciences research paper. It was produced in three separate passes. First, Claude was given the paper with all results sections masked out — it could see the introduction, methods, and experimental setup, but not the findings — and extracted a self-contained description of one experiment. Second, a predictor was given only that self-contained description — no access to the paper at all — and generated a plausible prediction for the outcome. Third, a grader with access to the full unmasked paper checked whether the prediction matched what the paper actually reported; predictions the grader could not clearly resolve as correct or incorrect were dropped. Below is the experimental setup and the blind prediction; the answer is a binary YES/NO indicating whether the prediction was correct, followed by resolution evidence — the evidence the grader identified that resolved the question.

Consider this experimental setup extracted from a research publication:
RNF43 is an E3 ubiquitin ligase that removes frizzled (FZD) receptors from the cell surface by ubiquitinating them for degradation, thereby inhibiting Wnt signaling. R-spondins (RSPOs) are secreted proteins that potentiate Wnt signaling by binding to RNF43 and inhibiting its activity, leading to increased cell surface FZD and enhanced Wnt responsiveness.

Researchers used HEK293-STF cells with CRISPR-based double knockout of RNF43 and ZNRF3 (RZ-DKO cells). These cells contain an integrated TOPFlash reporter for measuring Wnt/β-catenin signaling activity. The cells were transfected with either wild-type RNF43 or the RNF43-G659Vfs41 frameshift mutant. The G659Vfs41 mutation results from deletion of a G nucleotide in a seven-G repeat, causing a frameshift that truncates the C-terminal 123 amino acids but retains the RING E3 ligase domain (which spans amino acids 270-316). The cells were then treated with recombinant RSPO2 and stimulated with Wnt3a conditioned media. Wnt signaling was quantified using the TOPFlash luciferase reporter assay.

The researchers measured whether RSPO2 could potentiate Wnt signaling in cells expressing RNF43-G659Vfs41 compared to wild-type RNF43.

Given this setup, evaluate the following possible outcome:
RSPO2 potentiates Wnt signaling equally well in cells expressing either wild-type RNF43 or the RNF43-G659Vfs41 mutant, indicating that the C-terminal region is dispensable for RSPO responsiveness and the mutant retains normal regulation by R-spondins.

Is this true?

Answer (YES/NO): YES